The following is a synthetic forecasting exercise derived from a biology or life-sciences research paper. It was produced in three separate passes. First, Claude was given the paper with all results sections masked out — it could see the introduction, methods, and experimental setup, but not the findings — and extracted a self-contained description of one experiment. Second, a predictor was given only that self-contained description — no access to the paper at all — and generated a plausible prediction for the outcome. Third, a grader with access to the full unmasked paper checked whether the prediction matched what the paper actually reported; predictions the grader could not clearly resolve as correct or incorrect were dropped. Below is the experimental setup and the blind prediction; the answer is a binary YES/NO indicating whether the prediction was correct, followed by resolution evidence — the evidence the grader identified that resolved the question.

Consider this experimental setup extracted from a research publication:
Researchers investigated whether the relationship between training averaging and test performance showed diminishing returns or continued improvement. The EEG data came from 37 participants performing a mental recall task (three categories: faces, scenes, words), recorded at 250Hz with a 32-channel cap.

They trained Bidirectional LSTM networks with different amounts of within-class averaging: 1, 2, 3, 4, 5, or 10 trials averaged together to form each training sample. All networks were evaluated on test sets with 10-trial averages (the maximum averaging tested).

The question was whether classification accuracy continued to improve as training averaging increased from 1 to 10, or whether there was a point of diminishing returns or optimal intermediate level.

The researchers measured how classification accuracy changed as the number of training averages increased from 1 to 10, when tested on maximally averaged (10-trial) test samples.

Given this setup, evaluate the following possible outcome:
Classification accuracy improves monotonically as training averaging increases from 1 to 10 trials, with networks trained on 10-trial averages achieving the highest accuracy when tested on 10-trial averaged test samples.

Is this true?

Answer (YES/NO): NO